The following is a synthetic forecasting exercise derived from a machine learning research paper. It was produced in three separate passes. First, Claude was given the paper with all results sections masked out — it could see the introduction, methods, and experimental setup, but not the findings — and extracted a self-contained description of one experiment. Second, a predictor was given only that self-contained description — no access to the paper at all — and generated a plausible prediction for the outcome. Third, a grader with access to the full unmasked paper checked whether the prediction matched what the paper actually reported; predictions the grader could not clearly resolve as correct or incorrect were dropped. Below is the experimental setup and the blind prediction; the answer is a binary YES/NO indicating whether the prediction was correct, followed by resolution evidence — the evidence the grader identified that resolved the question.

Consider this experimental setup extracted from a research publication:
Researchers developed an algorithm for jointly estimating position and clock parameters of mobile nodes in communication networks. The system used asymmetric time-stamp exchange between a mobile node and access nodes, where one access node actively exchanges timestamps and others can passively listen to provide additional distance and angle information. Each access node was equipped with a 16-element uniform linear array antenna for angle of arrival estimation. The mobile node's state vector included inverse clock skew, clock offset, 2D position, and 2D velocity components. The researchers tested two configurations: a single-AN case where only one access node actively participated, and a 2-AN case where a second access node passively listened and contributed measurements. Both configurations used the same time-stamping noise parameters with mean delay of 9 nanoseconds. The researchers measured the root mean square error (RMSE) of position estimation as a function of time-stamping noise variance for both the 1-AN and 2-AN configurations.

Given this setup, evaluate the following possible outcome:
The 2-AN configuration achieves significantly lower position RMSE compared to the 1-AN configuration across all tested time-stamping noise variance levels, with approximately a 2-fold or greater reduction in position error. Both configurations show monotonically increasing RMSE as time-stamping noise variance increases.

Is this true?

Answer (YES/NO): NO